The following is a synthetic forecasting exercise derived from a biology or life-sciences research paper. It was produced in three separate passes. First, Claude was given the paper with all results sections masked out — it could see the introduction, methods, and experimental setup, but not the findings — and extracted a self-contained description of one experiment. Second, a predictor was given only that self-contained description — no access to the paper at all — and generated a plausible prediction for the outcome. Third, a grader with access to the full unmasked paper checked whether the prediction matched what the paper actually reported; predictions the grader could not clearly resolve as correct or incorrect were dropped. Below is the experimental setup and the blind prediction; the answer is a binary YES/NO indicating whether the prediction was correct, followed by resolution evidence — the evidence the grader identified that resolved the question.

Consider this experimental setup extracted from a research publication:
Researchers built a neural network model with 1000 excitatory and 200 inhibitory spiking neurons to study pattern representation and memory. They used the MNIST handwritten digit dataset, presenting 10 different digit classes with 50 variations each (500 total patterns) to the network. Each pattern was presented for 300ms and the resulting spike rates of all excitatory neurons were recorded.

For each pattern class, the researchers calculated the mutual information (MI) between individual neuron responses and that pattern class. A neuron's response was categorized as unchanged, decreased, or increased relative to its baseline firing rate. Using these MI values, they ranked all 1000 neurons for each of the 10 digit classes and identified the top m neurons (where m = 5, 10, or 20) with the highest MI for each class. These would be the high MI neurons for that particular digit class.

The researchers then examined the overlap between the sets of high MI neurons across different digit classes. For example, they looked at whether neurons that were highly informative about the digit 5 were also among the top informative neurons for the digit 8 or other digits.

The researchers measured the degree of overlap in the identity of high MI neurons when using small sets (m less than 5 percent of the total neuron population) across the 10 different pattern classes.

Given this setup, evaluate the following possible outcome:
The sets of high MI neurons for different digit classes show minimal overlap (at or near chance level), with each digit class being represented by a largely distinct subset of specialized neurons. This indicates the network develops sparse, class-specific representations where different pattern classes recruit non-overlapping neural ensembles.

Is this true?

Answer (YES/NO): YES